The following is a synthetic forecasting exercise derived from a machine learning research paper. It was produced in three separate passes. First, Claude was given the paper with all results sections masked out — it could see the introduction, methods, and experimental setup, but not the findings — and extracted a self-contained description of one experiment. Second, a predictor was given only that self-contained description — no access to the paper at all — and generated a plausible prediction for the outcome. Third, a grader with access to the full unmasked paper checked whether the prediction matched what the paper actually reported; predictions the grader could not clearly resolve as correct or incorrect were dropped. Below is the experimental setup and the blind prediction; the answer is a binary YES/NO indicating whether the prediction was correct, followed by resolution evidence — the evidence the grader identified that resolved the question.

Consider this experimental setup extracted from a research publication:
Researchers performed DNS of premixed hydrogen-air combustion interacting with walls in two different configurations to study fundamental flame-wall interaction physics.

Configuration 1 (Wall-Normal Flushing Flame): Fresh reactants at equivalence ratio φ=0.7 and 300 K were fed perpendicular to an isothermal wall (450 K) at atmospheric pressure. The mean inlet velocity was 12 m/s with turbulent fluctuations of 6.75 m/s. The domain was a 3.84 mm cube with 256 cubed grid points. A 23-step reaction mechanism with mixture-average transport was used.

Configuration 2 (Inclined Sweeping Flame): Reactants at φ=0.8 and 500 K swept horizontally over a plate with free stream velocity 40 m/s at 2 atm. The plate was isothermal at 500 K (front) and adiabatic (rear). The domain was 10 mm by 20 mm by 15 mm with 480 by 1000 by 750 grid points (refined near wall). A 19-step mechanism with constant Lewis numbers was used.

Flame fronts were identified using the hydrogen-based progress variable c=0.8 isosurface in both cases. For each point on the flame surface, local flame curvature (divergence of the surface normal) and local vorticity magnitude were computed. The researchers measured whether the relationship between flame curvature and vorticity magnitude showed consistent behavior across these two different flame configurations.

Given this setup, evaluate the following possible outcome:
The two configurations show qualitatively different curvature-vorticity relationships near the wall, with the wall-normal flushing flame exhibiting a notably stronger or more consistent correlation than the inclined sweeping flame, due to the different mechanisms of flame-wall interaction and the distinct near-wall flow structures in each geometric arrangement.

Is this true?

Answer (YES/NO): NO